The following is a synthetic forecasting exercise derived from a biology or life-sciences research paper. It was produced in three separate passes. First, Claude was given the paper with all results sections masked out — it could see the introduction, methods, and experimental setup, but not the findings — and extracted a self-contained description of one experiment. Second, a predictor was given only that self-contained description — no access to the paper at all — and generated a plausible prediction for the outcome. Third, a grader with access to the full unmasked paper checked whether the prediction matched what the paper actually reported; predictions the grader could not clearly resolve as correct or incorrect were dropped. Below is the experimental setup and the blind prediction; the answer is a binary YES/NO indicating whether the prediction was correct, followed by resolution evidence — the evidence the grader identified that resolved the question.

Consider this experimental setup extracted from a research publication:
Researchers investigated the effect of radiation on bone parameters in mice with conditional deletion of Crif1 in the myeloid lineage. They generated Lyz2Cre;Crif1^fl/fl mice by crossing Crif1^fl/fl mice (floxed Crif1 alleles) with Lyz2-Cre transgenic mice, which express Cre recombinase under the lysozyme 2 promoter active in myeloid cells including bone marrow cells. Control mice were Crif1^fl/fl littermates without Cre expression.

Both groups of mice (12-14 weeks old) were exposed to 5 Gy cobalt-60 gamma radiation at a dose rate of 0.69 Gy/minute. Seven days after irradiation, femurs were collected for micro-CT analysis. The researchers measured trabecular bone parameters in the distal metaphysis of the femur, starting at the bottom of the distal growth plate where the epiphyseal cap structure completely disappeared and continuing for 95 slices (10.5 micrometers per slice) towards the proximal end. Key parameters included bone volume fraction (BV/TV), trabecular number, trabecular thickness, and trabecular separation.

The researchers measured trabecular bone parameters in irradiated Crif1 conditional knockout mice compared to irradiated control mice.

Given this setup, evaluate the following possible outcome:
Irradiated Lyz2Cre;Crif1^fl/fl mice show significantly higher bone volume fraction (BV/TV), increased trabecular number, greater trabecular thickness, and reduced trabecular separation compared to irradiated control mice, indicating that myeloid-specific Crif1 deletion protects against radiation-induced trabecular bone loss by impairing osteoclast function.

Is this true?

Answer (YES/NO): NO